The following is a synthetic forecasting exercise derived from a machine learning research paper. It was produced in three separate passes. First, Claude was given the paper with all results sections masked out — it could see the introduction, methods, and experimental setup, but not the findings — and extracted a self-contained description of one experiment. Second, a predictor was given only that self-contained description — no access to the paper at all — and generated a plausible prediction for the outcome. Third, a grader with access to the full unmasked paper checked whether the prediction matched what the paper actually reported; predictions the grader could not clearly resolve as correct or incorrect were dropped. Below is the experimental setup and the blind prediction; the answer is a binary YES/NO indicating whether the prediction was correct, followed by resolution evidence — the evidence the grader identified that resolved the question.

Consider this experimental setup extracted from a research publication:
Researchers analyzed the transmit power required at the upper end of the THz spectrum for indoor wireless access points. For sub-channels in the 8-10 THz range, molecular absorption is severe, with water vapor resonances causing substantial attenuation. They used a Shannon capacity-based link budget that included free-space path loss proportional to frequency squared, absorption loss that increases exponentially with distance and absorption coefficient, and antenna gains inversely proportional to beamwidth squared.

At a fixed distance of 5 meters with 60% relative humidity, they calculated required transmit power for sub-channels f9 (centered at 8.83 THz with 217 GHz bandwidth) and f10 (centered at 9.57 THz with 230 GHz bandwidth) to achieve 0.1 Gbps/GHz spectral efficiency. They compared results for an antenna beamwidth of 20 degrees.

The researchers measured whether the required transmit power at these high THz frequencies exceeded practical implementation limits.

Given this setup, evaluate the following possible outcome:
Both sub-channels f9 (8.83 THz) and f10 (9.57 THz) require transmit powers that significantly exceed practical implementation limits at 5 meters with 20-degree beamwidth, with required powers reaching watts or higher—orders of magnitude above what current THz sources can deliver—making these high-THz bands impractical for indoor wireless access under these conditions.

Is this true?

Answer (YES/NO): YES